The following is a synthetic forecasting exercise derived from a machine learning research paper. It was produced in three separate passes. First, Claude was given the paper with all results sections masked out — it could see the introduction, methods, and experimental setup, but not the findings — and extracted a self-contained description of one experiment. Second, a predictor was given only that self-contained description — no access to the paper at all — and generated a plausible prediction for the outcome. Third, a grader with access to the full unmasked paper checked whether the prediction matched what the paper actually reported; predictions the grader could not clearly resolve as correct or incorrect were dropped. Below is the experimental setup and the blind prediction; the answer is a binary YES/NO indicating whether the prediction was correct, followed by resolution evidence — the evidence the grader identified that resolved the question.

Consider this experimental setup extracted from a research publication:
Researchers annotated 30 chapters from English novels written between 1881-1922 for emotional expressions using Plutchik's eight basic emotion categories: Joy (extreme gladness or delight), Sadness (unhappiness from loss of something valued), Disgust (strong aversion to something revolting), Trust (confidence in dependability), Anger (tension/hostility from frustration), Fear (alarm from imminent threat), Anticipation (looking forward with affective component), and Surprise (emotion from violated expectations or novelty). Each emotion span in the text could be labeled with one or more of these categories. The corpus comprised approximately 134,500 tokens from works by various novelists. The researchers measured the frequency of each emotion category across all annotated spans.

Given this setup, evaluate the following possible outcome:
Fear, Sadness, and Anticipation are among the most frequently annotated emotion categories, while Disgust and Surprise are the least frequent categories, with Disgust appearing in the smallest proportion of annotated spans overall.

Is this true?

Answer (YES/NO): NO